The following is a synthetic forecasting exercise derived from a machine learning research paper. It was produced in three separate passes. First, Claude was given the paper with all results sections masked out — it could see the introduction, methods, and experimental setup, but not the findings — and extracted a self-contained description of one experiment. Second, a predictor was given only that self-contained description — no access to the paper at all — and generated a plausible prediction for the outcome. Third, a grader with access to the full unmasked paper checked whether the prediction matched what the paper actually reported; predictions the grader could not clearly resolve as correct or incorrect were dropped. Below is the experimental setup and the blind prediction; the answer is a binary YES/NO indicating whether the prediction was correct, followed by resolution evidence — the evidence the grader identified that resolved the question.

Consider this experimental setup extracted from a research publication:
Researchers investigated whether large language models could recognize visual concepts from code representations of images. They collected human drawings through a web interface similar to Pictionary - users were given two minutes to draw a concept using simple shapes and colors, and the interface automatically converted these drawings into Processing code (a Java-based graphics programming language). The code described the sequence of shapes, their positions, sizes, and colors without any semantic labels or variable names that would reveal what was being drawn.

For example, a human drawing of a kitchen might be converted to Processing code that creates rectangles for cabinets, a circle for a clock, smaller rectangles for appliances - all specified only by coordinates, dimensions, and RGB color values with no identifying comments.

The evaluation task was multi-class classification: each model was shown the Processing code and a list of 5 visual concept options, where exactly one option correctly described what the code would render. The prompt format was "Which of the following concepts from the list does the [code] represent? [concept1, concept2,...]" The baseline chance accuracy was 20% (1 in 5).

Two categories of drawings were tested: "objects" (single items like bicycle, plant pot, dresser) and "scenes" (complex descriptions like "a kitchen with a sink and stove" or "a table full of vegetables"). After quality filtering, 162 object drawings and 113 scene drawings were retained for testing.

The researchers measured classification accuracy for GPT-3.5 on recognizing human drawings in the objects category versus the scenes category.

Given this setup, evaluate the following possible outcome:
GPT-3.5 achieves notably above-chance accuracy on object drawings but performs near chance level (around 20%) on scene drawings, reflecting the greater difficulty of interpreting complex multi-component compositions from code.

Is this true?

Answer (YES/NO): NO